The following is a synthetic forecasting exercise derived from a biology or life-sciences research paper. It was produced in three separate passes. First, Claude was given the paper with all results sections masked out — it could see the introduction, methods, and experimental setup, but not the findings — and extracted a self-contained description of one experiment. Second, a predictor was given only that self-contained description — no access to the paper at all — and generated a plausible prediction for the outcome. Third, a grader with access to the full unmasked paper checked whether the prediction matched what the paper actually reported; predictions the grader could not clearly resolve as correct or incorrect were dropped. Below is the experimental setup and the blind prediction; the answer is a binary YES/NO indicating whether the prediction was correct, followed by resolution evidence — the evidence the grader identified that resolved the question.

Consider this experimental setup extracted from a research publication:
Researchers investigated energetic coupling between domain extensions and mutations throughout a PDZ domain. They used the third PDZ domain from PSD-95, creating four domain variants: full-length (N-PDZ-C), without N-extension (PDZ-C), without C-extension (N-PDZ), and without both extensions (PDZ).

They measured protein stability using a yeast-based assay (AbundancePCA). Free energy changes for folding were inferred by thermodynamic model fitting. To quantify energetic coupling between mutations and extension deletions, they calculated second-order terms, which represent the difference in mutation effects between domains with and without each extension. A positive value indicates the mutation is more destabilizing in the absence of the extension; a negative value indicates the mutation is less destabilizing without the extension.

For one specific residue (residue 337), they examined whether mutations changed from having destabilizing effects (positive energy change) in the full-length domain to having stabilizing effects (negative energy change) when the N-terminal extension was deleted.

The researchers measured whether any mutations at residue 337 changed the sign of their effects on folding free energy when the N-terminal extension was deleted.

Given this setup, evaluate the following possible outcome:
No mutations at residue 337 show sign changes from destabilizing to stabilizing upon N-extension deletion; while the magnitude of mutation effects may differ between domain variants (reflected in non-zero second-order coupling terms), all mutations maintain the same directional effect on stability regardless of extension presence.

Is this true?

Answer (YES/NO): YES